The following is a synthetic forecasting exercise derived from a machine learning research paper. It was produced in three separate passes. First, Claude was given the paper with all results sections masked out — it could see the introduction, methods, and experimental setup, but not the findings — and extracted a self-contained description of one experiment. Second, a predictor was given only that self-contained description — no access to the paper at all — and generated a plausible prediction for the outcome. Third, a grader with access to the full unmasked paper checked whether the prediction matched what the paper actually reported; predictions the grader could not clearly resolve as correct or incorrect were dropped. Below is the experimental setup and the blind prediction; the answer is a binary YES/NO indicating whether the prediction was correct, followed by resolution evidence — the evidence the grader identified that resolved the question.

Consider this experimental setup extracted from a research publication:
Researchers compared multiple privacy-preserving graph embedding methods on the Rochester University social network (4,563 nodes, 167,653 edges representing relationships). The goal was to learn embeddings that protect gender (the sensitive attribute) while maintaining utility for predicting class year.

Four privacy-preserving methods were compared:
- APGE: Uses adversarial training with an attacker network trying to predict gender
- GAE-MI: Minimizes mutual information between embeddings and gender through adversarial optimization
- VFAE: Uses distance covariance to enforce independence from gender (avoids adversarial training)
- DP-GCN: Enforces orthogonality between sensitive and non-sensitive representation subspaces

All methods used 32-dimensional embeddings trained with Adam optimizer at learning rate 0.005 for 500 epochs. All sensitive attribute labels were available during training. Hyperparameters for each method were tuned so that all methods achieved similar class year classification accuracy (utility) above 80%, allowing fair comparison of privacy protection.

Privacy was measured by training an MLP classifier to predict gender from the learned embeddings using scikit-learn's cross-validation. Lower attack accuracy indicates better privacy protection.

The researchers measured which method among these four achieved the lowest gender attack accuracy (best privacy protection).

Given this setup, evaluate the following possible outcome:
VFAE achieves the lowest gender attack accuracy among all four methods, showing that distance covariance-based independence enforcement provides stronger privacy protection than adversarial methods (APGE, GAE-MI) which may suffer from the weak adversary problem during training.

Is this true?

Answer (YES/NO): YES